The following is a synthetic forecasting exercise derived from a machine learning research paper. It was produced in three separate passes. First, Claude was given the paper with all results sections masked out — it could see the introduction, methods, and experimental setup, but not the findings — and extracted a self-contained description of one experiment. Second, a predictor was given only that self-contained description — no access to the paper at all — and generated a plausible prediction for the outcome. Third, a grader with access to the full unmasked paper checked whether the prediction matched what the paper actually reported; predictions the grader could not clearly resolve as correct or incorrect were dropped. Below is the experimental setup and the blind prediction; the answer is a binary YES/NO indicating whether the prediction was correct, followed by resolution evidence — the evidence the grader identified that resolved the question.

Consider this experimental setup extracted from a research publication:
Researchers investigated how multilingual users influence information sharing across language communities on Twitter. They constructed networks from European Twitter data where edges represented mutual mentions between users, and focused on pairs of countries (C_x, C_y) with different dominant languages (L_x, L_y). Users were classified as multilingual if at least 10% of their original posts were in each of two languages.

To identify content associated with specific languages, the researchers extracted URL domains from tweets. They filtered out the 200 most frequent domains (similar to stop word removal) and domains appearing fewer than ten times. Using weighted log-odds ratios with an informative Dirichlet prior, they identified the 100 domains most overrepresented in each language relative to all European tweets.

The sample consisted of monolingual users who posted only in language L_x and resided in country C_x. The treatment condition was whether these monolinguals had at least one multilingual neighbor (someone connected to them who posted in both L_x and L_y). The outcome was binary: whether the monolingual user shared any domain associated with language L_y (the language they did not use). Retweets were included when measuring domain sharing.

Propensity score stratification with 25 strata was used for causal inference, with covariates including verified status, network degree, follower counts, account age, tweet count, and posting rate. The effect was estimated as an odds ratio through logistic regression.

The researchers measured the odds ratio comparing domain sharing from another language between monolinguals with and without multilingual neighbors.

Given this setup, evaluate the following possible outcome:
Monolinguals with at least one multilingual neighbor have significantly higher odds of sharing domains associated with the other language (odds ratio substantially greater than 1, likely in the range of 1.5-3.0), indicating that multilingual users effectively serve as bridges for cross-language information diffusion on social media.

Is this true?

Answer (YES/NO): NO